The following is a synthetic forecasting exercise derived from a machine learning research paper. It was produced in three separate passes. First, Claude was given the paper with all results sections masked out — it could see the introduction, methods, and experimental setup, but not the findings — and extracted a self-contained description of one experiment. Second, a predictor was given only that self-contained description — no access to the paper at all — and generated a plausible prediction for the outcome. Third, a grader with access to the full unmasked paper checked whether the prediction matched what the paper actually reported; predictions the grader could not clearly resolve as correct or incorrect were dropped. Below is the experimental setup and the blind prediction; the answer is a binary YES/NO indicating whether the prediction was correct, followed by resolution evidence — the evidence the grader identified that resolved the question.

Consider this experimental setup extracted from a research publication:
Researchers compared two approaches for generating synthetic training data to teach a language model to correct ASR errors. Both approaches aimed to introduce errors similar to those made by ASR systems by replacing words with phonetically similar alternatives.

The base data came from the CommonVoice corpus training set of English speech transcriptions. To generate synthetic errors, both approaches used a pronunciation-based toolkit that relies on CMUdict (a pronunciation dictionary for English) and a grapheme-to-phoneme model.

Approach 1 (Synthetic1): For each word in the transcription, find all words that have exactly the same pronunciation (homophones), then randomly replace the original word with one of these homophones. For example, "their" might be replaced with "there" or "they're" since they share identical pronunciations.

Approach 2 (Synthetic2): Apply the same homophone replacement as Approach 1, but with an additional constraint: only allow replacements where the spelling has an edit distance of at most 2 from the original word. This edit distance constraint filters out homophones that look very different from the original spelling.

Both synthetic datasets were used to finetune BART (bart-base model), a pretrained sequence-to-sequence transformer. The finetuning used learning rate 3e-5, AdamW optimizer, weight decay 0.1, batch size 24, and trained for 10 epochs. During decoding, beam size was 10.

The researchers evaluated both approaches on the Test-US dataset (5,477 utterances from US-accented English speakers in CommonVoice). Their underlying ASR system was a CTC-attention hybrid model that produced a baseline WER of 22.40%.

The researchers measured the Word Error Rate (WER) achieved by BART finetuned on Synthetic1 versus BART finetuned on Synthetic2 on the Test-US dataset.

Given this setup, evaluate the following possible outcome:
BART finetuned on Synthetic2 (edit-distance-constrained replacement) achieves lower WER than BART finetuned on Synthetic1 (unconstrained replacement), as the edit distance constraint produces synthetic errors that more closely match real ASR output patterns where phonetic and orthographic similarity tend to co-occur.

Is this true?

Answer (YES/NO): NO